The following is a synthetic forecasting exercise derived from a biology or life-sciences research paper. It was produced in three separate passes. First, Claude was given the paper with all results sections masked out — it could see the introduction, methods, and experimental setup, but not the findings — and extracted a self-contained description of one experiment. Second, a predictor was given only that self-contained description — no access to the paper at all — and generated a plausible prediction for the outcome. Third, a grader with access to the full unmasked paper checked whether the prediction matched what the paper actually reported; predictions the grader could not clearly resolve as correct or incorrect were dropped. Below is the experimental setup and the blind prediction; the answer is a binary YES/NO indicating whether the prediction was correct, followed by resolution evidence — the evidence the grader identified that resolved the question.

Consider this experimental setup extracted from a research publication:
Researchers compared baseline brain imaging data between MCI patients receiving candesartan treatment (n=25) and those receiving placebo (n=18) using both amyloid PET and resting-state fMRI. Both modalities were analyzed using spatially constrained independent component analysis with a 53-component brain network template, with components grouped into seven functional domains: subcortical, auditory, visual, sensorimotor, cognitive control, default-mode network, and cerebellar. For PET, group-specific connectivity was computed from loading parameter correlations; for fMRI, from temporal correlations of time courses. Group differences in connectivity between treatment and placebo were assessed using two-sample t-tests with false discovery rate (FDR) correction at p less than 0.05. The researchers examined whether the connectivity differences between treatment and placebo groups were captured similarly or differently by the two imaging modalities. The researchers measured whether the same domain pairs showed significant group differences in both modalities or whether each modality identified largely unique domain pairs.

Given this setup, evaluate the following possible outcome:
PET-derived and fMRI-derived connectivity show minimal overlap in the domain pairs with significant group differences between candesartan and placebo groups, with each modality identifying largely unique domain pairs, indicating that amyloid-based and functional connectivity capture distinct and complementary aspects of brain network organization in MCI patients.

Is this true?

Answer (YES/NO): NO